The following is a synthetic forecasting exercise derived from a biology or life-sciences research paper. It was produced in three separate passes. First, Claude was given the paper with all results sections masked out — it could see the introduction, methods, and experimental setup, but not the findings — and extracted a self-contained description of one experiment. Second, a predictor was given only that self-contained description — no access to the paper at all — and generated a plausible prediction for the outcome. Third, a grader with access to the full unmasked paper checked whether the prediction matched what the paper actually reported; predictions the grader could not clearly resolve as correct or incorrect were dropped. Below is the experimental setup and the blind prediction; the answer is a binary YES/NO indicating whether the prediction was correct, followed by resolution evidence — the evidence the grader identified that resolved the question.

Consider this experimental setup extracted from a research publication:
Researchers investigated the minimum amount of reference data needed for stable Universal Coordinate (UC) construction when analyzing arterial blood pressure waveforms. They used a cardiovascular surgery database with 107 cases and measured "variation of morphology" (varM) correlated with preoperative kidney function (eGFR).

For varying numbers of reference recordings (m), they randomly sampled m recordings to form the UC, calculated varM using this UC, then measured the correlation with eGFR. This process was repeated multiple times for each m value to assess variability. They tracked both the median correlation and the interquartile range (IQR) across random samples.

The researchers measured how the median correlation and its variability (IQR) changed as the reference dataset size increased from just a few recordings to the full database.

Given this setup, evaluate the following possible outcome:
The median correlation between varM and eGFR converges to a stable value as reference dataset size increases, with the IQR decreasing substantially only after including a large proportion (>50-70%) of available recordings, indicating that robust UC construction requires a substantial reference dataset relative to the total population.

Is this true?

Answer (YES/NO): NO